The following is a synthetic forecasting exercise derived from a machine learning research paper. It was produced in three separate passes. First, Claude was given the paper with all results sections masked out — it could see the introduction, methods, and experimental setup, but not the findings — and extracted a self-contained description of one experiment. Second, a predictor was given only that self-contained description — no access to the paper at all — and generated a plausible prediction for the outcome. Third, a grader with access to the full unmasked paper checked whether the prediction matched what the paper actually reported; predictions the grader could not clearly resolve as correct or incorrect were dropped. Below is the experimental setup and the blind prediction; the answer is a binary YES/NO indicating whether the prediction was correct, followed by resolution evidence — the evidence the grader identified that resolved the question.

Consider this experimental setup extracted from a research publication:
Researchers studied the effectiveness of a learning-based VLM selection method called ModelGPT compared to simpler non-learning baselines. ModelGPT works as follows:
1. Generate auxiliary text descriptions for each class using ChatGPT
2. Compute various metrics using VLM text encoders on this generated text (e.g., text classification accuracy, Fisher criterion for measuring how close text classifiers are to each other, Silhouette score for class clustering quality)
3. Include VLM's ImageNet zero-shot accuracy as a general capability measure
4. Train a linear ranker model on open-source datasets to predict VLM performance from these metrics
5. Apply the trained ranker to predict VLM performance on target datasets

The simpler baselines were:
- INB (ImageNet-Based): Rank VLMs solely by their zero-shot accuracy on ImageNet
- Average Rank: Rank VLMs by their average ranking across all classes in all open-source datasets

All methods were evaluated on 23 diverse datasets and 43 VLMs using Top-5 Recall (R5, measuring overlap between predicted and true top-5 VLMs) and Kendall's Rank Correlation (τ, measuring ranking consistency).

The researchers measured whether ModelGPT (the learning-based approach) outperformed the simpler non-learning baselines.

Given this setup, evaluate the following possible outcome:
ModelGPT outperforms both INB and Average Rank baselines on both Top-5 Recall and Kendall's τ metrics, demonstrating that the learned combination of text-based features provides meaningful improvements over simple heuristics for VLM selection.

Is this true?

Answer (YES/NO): NO